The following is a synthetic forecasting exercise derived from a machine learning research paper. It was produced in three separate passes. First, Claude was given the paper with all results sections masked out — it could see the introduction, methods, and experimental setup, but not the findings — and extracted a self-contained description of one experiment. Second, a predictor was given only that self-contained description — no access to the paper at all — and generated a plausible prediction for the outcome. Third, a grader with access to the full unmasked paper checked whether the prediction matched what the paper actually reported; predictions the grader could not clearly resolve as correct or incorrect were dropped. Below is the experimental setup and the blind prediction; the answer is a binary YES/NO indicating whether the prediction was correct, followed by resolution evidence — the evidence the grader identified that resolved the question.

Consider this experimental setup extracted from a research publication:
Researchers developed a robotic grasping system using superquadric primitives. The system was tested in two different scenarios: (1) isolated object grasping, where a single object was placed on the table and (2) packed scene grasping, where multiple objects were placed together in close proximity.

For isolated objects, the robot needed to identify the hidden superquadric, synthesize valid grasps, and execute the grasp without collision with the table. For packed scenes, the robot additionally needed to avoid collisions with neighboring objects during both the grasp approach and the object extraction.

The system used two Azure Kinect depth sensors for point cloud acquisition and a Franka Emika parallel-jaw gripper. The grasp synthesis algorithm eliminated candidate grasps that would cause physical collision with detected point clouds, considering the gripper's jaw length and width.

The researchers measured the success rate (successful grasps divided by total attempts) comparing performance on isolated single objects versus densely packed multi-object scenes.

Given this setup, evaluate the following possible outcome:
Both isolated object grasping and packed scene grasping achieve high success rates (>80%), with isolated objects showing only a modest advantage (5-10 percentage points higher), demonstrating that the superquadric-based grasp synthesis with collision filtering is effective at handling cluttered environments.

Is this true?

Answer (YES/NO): NO